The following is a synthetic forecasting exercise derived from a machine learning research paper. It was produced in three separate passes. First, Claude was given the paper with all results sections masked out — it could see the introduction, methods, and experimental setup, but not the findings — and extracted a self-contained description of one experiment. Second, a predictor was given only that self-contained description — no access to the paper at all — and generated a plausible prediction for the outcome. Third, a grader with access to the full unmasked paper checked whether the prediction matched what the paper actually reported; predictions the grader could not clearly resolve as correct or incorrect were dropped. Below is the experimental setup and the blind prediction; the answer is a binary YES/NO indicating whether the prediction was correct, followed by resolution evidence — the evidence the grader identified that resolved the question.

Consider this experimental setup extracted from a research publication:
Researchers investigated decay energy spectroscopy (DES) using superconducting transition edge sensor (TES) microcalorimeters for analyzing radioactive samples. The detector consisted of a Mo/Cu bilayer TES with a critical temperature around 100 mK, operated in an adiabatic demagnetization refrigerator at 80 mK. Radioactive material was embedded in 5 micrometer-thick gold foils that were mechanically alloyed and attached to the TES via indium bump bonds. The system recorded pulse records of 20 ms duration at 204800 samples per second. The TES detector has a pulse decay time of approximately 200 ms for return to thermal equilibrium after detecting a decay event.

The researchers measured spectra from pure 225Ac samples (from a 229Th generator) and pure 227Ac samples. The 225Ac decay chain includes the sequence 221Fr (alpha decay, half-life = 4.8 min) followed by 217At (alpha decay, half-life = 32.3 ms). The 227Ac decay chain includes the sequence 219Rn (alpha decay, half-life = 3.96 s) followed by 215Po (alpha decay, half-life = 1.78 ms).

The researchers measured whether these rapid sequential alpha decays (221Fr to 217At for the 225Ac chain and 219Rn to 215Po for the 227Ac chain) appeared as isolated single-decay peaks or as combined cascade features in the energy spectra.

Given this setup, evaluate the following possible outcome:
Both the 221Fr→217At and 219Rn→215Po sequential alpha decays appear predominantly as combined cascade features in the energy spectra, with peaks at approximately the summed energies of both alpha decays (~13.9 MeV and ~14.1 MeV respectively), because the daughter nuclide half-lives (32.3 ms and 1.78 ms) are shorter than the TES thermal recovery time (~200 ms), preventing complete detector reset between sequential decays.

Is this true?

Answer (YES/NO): NO